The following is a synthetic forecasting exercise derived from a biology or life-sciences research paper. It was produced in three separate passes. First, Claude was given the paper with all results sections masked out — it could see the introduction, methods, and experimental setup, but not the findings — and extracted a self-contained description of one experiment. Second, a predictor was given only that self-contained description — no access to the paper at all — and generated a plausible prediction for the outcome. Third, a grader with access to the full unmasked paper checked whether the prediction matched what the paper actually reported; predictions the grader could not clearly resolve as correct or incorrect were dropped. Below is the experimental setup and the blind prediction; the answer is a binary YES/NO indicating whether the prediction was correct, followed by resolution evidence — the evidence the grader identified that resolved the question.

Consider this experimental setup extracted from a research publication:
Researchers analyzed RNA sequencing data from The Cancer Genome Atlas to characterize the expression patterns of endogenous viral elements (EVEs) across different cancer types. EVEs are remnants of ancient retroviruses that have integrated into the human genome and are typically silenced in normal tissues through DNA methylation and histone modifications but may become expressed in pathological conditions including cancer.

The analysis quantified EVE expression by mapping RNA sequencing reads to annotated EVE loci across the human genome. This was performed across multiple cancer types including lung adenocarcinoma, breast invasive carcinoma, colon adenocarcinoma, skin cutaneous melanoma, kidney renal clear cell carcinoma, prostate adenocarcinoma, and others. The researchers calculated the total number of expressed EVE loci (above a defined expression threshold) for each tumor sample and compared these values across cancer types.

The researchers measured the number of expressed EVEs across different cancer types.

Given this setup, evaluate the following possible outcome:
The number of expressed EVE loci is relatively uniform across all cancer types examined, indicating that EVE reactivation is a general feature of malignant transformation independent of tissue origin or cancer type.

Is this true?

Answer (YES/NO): NO